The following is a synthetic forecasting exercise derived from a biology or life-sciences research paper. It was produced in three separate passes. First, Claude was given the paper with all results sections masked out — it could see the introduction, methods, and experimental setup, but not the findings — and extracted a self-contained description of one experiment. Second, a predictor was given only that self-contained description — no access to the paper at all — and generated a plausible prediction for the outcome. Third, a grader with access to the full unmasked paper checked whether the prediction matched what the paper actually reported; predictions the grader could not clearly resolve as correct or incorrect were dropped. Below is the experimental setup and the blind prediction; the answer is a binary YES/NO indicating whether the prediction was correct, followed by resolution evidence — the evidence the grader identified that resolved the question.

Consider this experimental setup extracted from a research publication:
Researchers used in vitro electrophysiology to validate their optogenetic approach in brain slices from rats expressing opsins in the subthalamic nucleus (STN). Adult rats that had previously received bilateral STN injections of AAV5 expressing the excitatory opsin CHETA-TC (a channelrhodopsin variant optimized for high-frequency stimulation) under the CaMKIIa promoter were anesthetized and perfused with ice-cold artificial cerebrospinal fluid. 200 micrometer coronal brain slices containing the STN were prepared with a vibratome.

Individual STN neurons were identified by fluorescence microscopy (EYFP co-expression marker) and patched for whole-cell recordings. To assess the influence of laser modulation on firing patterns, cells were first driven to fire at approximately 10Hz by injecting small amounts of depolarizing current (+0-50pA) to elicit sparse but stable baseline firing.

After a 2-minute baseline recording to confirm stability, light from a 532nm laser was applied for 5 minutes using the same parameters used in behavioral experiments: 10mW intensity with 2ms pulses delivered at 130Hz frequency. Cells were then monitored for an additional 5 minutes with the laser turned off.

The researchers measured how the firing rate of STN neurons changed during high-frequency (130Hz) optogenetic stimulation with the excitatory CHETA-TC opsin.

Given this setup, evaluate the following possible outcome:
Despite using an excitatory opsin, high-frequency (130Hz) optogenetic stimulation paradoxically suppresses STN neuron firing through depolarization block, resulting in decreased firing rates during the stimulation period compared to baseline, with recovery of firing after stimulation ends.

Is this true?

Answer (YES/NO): NO